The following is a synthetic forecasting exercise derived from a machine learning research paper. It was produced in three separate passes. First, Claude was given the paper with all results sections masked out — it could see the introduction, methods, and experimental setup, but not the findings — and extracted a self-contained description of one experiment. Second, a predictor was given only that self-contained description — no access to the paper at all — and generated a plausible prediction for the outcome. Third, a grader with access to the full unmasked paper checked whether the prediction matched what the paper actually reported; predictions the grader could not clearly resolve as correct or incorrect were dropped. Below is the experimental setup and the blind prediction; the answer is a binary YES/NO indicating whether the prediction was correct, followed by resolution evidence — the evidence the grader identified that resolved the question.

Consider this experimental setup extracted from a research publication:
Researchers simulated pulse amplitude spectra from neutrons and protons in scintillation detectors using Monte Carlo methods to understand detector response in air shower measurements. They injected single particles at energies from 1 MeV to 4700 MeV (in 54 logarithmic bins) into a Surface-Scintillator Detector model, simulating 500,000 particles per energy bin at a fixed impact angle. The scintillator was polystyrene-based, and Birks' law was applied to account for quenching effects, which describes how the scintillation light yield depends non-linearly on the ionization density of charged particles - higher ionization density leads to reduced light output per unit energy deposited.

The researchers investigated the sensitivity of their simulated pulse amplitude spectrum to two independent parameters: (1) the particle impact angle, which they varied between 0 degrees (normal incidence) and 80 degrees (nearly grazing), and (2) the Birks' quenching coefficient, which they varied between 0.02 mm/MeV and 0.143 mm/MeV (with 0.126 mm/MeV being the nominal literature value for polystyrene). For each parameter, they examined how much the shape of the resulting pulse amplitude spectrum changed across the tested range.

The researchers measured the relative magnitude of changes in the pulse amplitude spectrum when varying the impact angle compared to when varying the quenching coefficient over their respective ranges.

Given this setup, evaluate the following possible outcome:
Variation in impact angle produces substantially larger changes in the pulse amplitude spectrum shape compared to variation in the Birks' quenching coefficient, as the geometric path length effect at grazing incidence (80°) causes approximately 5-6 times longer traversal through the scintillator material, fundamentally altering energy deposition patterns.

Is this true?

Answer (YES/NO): YES